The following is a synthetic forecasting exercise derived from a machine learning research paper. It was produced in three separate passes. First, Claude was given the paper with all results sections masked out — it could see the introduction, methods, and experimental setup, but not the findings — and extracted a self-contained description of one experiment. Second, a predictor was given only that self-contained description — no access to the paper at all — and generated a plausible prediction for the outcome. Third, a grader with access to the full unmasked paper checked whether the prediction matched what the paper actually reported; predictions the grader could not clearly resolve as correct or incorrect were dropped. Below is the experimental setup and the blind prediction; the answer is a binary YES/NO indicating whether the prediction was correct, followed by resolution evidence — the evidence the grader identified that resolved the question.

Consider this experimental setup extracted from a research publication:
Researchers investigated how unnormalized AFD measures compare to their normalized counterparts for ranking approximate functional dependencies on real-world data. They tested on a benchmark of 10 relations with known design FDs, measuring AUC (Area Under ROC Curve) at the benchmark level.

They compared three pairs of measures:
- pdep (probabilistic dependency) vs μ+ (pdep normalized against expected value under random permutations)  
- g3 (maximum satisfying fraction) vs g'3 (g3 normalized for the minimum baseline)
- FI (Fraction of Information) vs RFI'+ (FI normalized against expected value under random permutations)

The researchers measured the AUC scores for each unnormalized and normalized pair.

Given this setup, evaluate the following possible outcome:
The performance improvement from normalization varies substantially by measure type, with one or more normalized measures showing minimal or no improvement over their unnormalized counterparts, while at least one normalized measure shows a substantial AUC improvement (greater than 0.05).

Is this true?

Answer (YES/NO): NO